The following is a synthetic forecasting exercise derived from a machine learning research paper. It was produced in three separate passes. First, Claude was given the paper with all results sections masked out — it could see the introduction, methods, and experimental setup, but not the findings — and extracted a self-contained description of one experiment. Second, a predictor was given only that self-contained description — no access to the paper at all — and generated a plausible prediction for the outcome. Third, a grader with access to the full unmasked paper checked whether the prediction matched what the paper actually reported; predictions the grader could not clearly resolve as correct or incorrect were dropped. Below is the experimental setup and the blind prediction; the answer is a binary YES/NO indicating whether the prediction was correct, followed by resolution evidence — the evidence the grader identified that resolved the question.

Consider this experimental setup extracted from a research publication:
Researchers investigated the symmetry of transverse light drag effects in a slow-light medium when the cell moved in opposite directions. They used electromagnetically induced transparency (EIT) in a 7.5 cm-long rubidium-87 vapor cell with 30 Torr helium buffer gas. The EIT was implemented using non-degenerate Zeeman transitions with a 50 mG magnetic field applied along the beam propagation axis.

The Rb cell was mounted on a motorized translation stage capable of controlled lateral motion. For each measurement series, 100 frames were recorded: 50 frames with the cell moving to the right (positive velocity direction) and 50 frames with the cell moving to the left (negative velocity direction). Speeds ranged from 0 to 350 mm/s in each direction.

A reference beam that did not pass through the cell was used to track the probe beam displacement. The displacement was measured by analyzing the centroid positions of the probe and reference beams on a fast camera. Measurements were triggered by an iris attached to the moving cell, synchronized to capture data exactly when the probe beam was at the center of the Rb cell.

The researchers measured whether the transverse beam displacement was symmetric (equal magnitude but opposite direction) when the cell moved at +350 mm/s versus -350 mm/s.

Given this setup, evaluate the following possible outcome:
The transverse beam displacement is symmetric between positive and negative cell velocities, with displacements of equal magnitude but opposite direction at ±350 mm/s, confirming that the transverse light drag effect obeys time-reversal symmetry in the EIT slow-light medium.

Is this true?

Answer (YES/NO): YES